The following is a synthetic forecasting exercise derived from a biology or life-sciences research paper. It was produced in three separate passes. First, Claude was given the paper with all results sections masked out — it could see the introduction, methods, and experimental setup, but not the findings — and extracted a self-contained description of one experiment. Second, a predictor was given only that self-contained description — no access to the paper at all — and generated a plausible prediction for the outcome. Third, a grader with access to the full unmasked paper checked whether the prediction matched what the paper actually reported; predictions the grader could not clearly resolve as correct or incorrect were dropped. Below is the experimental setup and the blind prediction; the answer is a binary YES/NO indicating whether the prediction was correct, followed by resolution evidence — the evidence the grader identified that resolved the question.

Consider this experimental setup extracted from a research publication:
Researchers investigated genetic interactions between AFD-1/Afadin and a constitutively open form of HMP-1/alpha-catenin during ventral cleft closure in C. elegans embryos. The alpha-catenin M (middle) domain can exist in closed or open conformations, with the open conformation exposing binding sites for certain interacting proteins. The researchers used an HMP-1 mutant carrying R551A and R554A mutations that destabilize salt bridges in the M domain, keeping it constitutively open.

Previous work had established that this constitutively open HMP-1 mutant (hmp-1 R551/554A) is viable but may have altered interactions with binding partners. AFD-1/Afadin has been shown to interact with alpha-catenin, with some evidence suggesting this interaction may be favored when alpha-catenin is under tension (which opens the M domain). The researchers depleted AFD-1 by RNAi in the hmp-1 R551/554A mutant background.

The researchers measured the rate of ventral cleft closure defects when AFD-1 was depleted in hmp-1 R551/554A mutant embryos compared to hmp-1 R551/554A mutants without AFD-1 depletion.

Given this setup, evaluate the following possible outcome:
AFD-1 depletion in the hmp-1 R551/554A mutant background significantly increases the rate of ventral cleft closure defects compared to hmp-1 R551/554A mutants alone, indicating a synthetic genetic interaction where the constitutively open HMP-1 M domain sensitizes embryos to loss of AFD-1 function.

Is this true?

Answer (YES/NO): YES